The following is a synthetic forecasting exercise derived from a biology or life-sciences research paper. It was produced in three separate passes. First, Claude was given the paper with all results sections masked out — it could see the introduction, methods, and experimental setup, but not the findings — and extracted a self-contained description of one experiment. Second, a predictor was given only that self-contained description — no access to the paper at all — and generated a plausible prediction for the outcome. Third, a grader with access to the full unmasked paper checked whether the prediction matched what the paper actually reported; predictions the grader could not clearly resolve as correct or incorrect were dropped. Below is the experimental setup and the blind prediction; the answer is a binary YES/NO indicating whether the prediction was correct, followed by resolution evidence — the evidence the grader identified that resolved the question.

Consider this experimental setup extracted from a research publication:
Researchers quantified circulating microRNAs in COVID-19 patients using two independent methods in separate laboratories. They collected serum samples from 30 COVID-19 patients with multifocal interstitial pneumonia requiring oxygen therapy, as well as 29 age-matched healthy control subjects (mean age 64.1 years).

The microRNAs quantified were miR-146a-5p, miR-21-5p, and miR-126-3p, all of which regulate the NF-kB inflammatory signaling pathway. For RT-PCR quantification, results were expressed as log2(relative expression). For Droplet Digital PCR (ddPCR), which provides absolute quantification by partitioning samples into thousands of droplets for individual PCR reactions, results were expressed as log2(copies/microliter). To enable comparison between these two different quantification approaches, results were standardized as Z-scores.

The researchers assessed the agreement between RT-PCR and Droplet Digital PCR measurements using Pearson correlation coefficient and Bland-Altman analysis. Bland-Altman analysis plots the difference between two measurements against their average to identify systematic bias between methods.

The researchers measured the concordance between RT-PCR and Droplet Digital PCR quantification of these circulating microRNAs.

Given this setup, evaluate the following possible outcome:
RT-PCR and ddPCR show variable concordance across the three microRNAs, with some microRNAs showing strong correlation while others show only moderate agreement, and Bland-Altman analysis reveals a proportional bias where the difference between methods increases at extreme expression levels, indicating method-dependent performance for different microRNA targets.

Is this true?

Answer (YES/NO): NO